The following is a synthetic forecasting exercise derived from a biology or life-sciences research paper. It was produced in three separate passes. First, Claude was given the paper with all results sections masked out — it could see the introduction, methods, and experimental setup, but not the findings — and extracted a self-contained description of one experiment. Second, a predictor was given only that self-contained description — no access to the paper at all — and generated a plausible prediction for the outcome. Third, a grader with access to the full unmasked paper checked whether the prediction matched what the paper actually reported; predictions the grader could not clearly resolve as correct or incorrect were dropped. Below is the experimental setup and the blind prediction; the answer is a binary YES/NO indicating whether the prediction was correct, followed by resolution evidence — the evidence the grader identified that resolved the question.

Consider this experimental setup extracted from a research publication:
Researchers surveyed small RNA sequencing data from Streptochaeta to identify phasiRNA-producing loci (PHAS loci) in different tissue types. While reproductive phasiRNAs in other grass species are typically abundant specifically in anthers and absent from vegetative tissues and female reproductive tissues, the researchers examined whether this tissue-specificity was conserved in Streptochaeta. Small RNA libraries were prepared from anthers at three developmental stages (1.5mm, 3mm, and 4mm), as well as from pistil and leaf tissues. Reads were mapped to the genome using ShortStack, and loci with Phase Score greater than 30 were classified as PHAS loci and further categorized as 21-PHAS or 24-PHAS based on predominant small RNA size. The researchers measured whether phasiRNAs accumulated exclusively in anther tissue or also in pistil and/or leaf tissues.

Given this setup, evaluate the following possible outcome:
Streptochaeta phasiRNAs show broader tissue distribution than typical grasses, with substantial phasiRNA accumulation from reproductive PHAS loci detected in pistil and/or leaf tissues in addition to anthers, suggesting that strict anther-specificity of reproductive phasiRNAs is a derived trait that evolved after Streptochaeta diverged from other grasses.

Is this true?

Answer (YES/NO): YES